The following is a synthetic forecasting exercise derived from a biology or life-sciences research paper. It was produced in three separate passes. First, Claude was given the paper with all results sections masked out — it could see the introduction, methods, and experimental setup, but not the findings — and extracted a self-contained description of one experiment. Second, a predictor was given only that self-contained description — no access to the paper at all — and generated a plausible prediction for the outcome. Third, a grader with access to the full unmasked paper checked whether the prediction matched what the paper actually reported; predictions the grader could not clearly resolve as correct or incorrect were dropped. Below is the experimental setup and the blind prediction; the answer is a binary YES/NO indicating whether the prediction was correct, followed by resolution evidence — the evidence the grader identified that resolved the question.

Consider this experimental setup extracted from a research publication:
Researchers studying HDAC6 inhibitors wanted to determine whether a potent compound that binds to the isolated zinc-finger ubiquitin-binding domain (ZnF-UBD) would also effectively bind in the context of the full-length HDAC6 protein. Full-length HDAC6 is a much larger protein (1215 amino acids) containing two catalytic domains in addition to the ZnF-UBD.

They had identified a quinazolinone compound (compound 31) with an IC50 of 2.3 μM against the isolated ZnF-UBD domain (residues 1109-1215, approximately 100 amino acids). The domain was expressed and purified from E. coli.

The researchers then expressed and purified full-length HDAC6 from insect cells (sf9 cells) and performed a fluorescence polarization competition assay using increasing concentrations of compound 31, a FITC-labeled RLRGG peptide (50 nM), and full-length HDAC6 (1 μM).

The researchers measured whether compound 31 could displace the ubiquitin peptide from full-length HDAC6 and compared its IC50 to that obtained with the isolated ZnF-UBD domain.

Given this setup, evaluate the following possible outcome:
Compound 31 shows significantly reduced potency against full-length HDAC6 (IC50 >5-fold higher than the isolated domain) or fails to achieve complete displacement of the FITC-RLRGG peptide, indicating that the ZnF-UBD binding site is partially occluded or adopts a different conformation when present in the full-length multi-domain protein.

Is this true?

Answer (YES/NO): NO